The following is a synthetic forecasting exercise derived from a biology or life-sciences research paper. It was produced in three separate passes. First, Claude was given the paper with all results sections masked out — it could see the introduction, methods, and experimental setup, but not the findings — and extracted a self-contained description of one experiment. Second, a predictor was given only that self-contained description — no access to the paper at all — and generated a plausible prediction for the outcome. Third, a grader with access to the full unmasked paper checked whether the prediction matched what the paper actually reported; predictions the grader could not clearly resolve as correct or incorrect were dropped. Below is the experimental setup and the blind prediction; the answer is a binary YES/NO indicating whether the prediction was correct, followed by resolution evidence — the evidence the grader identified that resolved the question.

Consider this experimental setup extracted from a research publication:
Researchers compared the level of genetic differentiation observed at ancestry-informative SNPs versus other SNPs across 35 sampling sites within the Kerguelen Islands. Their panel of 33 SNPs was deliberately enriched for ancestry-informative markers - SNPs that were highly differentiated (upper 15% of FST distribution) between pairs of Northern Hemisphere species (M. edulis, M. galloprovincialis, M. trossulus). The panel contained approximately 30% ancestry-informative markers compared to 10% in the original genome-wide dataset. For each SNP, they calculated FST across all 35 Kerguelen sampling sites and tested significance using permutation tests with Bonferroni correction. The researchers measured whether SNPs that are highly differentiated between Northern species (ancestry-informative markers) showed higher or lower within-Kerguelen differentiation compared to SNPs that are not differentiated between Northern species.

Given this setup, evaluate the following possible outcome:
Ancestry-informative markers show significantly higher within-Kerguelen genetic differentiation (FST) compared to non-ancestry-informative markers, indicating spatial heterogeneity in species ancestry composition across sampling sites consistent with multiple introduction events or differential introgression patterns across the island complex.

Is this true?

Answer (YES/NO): YES